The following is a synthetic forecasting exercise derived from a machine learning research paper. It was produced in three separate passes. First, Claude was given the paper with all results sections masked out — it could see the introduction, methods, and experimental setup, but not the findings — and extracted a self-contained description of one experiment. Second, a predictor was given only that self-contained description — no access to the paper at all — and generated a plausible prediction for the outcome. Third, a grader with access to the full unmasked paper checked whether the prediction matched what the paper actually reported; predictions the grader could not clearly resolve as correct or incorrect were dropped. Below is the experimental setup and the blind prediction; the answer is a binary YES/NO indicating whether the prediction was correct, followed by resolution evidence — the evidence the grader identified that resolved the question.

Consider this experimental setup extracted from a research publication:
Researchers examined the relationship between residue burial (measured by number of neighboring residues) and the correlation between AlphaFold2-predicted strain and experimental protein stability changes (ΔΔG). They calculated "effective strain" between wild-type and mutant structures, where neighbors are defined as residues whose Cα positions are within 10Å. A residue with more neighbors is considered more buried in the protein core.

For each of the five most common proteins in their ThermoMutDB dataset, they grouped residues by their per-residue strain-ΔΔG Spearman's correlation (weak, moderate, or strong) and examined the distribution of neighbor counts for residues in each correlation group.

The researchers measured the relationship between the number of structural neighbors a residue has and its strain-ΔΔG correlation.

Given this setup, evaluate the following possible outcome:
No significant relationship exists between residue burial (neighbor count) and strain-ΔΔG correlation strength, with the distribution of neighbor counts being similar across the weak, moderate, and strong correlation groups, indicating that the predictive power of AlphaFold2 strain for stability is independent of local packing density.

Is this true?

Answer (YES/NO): NO